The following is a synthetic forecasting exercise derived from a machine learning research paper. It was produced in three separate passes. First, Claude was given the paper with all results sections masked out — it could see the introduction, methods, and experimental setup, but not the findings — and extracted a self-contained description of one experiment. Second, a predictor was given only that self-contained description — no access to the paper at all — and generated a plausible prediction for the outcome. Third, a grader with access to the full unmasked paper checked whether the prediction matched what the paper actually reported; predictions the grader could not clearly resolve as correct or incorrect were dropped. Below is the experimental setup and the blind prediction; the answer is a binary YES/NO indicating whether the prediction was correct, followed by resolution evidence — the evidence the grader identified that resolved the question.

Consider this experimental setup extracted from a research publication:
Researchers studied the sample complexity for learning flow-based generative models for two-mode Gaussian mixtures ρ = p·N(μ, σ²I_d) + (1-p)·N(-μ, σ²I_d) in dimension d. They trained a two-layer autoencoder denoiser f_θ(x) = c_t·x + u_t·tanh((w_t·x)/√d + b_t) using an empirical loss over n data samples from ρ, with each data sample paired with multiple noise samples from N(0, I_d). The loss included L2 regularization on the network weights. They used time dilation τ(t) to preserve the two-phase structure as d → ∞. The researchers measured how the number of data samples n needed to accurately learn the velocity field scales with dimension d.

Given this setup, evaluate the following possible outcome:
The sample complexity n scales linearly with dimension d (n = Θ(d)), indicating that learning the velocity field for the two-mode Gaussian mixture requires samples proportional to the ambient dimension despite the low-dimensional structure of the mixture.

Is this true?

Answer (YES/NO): NO